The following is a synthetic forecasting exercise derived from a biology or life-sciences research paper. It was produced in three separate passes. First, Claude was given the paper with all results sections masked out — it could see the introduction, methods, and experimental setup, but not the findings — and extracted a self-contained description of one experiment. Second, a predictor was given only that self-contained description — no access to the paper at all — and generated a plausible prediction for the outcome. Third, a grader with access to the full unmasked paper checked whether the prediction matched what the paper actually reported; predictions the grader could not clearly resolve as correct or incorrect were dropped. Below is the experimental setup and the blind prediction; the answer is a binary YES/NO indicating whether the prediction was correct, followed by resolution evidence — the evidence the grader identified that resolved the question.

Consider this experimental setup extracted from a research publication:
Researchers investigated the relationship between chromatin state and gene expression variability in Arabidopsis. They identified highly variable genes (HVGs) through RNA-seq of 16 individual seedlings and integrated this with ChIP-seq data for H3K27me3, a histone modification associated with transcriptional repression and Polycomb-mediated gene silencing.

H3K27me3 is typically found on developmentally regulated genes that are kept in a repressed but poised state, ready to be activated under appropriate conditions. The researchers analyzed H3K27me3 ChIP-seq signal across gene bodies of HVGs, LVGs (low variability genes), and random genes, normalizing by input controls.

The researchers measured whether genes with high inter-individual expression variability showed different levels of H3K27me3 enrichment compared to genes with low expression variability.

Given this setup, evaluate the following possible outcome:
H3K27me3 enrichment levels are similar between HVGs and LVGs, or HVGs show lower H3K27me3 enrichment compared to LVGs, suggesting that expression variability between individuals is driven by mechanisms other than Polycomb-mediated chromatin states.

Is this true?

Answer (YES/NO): NO